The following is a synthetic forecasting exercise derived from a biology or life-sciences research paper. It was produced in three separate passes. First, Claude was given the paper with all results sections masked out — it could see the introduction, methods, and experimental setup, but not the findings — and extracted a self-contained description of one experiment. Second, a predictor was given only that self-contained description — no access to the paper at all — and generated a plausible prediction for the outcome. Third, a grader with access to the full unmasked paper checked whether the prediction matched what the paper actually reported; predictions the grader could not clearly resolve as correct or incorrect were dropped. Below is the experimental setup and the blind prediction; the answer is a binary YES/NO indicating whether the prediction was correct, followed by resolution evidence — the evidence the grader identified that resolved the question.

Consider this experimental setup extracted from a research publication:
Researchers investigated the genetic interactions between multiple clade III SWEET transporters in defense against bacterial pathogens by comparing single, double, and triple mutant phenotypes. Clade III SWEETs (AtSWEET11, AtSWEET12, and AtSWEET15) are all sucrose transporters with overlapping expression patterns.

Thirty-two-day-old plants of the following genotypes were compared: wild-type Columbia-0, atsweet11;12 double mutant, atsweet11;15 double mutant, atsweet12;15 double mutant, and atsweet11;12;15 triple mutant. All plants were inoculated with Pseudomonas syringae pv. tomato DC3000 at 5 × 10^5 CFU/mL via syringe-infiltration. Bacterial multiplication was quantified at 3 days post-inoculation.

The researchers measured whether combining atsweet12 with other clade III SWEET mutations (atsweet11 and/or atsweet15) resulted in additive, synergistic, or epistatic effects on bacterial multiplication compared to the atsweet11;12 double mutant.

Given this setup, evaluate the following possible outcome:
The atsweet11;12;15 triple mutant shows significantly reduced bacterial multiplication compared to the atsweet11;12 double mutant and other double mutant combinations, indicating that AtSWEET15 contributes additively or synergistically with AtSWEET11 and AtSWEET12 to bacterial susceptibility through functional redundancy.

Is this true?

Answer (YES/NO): NO